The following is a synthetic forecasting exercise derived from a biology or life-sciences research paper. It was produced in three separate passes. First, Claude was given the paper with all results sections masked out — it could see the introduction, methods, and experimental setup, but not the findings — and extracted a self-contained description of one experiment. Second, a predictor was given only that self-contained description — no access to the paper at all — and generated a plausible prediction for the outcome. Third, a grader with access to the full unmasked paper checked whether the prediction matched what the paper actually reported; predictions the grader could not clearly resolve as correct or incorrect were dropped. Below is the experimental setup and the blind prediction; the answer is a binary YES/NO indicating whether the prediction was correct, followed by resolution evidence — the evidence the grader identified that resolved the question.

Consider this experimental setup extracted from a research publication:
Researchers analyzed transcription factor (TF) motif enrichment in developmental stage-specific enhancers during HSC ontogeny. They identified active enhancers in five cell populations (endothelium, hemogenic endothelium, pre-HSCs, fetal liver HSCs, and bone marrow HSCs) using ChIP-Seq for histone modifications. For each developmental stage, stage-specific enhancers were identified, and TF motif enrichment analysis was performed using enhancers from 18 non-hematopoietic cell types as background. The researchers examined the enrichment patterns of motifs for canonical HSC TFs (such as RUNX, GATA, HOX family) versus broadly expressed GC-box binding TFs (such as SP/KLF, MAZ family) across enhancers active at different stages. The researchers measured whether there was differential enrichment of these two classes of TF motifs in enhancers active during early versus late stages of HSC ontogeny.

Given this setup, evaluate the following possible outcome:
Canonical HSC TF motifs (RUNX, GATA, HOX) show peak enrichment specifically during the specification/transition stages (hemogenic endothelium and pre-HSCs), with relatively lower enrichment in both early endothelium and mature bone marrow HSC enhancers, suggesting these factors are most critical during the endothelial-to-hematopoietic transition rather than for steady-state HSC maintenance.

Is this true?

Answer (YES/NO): NO